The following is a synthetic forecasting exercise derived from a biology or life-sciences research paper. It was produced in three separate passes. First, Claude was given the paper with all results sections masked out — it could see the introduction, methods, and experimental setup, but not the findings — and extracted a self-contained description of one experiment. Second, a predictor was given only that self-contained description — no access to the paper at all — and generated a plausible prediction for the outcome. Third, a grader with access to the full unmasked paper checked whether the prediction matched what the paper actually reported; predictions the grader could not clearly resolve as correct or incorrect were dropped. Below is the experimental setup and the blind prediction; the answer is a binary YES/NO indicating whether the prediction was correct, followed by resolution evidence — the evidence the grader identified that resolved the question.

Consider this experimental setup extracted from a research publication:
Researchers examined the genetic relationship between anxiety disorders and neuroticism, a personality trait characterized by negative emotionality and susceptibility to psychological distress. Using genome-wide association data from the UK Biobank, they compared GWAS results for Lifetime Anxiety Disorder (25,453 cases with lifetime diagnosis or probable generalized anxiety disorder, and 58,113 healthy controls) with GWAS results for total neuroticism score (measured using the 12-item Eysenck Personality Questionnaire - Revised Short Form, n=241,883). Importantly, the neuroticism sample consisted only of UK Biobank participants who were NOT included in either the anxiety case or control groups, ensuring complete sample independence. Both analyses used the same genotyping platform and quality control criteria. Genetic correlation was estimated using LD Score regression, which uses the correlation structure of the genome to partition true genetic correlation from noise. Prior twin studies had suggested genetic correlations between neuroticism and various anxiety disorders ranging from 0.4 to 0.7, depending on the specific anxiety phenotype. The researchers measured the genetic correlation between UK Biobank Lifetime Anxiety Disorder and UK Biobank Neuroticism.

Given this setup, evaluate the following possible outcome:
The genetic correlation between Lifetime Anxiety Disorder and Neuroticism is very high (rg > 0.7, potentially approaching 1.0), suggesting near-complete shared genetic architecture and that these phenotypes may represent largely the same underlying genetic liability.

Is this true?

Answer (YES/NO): NO